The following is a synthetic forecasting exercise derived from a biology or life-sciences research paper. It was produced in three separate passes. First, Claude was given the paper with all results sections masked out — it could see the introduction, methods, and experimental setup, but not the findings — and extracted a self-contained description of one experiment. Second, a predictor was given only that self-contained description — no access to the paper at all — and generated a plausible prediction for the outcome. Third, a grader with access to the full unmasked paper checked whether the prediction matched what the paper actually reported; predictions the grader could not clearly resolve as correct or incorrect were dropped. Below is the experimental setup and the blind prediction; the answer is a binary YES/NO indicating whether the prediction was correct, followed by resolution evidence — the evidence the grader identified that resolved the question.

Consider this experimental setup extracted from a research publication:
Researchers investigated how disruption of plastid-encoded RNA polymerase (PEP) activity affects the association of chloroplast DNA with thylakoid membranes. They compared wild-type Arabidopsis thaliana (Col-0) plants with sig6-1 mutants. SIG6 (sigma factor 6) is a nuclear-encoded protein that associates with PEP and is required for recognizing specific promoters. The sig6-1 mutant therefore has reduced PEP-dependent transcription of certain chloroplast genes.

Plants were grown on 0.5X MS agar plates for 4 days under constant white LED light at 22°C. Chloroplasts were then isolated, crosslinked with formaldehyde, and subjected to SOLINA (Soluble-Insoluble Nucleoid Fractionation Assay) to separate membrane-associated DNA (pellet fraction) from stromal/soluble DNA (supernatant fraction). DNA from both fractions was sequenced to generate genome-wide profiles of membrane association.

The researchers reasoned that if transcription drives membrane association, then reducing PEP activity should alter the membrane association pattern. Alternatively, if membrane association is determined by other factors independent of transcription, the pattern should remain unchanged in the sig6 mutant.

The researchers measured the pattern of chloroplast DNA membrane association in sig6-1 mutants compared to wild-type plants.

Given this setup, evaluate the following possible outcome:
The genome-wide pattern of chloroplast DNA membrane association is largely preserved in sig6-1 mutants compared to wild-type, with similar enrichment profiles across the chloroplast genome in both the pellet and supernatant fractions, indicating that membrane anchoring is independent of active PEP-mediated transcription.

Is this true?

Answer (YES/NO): NO